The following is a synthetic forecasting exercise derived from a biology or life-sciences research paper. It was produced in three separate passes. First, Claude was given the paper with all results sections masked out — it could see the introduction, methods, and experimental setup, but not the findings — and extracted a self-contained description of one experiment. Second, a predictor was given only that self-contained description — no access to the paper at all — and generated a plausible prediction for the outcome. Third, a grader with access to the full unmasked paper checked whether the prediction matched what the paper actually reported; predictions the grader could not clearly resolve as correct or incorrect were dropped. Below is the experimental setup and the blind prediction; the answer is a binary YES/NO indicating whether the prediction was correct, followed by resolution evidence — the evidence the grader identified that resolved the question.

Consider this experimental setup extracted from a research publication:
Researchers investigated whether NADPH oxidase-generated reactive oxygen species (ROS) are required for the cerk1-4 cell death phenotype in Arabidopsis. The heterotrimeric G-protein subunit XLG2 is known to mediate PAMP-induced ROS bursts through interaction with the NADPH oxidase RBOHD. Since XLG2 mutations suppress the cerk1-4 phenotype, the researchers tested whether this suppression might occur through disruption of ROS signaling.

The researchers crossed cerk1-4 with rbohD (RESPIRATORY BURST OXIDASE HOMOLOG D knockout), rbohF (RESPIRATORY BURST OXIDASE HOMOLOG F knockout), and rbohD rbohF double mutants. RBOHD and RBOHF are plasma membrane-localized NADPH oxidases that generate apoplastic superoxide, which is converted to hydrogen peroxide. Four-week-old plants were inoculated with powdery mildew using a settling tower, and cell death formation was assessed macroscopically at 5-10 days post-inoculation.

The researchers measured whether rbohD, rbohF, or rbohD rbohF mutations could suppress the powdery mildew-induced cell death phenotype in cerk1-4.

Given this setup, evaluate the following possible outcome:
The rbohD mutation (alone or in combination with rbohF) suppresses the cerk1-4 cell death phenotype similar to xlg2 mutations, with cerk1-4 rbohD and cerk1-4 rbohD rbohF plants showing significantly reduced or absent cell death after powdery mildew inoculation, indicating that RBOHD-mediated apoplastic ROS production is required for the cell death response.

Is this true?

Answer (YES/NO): NO